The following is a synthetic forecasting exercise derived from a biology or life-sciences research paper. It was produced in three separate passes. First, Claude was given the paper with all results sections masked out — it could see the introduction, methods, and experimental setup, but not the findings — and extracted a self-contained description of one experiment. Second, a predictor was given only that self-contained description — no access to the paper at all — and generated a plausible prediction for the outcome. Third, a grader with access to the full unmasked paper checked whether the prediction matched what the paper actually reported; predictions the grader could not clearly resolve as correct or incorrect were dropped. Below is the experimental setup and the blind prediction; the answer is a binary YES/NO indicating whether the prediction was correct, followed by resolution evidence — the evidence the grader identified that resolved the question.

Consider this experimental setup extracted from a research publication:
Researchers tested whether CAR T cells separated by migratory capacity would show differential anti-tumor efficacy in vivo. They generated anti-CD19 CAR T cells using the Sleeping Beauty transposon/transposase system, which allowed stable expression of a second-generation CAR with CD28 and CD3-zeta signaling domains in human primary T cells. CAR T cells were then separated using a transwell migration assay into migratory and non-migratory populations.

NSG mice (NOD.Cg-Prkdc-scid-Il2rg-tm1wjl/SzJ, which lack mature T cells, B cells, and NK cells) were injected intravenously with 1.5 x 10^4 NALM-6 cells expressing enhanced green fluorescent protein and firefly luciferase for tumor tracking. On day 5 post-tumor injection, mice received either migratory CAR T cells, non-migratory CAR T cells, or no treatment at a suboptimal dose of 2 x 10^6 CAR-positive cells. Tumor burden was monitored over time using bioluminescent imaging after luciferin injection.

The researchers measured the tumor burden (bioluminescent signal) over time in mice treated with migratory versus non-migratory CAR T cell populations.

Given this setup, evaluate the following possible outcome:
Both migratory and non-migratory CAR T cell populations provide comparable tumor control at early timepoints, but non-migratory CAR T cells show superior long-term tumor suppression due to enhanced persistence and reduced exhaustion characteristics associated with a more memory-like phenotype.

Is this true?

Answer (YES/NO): NO